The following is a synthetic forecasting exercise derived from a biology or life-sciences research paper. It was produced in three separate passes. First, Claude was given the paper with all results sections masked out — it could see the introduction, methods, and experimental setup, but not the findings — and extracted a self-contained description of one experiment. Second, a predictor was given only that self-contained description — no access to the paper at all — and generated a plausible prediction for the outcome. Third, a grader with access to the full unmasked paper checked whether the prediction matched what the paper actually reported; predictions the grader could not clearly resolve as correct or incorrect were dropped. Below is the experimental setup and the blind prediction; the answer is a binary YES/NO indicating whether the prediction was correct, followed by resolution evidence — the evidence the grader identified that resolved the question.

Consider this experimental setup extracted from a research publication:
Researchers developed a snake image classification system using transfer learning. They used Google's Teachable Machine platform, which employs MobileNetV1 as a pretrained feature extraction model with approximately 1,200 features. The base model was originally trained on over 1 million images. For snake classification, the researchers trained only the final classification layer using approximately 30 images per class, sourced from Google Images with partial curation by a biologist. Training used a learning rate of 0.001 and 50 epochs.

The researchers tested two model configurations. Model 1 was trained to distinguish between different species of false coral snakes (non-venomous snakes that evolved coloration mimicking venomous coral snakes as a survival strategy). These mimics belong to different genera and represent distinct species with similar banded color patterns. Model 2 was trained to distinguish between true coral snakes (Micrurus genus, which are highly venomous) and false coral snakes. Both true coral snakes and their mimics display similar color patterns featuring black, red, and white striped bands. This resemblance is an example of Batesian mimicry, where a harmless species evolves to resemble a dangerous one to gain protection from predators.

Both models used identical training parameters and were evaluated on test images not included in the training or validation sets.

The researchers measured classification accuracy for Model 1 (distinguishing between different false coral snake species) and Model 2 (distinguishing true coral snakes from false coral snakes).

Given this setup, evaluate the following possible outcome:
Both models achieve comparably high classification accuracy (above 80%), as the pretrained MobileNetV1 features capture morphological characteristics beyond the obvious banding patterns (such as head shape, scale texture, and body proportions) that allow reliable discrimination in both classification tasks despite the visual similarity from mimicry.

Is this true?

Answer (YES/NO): NO